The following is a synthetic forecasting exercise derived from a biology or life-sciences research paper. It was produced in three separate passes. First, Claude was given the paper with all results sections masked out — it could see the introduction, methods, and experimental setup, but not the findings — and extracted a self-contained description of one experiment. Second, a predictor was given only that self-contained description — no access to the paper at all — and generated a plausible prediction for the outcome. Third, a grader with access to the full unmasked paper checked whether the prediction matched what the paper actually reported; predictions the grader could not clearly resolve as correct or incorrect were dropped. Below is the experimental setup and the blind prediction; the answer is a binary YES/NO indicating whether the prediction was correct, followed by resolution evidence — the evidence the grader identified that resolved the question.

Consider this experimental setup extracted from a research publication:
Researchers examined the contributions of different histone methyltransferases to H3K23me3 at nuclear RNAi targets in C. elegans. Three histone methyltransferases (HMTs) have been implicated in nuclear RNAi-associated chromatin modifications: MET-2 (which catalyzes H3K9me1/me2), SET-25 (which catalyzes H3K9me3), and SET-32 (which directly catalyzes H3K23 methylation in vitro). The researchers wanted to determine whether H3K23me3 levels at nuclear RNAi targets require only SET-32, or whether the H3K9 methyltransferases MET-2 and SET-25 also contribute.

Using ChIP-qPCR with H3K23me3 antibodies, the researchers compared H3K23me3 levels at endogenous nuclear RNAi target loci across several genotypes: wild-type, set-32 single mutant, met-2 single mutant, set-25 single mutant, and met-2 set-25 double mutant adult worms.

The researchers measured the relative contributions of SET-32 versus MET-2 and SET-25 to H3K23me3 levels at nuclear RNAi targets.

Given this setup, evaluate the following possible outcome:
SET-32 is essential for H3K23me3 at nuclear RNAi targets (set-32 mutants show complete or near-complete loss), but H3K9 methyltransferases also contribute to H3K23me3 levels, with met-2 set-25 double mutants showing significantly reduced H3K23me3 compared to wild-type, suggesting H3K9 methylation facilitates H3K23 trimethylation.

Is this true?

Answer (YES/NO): NO